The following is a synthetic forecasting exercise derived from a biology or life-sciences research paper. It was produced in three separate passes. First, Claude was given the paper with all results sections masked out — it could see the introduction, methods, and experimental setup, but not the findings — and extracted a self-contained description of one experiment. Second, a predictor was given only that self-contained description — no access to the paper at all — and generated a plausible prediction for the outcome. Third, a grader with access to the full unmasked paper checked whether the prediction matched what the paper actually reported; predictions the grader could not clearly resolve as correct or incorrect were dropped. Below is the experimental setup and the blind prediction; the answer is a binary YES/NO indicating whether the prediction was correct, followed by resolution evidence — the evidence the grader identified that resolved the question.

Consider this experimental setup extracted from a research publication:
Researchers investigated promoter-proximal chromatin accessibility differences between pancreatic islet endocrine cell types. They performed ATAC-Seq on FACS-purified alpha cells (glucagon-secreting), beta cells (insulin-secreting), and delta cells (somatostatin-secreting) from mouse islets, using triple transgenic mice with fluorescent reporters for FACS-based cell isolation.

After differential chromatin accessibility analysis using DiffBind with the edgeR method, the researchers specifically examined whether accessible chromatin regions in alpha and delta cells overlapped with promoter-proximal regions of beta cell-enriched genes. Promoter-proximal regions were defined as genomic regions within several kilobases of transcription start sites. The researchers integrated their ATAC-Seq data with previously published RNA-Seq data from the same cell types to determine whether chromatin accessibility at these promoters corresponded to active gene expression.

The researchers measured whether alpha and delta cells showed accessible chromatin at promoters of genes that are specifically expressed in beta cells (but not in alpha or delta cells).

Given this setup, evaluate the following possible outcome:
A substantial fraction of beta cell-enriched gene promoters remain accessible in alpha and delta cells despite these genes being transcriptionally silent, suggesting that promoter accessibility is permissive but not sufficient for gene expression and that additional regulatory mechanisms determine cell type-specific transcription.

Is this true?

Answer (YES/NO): YES